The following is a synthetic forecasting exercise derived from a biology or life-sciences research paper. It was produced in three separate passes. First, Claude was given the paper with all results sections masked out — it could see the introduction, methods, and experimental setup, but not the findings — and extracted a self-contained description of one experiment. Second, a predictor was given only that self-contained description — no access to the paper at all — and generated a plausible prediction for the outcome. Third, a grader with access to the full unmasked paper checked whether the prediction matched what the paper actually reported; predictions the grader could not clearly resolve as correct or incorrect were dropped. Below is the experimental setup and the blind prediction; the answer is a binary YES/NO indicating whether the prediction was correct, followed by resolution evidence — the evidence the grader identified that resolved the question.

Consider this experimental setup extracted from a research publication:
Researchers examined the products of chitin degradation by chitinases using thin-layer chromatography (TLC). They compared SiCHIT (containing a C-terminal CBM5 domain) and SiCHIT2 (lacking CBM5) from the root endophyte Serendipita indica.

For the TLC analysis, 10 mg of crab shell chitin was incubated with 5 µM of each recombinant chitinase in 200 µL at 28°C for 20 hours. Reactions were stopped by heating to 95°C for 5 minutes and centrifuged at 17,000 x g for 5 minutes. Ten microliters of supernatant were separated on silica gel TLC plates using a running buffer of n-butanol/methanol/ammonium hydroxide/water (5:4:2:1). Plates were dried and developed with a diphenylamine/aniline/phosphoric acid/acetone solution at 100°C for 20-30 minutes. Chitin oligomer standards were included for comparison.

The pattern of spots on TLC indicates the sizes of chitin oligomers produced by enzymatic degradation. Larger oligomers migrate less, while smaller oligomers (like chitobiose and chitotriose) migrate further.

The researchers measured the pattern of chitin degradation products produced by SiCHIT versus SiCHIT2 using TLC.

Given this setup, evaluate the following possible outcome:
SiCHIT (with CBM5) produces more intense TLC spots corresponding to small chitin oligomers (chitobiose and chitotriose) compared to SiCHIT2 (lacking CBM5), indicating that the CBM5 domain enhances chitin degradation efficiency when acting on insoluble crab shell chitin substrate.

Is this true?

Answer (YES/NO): NO